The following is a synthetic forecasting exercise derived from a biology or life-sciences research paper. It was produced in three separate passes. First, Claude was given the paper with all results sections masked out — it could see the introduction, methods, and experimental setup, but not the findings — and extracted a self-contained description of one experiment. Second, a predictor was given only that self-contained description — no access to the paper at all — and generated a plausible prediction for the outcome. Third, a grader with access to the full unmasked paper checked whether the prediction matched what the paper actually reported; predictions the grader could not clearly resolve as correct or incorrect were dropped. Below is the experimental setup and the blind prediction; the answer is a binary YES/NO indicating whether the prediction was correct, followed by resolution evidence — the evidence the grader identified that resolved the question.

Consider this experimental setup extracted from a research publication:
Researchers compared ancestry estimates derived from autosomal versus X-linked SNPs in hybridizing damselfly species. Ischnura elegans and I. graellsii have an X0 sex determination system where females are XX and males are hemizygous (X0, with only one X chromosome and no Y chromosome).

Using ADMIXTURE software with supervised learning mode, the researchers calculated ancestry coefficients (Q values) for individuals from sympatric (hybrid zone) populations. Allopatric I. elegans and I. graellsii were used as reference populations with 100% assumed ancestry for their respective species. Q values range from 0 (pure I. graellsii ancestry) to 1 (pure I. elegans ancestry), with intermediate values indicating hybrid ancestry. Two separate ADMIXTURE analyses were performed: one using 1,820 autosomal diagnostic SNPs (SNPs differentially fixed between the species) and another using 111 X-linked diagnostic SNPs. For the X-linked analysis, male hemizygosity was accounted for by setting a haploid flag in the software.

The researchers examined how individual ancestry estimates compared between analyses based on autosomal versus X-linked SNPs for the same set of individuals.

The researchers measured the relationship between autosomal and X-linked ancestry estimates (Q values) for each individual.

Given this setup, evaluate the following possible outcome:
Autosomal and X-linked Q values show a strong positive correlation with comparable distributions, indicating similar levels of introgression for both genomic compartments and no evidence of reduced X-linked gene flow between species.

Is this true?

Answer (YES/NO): NO